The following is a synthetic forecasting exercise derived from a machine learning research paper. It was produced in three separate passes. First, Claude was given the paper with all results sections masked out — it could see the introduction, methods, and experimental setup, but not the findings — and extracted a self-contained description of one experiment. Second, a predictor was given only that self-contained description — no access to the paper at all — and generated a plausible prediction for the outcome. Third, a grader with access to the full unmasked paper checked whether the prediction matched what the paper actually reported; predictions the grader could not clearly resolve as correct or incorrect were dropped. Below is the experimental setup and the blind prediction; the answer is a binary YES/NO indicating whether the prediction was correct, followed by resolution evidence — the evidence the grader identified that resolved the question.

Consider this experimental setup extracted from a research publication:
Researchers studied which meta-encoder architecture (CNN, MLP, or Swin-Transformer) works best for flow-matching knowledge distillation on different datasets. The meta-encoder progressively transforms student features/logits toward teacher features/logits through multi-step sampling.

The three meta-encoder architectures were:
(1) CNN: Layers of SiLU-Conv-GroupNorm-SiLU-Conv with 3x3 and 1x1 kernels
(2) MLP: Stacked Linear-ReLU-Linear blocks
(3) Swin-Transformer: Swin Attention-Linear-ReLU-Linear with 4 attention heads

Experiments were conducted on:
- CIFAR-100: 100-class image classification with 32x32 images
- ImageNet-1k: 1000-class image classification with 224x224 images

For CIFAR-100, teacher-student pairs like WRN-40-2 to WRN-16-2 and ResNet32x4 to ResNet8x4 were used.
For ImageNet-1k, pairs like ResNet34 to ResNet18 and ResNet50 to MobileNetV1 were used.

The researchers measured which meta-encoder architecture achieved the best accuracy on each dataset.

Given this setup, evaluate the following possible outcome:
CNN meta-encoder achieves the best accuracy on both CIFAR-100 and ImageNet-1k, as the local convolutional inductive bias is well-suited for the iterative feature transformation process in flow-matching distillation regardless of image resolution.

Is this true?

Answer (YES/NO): NO